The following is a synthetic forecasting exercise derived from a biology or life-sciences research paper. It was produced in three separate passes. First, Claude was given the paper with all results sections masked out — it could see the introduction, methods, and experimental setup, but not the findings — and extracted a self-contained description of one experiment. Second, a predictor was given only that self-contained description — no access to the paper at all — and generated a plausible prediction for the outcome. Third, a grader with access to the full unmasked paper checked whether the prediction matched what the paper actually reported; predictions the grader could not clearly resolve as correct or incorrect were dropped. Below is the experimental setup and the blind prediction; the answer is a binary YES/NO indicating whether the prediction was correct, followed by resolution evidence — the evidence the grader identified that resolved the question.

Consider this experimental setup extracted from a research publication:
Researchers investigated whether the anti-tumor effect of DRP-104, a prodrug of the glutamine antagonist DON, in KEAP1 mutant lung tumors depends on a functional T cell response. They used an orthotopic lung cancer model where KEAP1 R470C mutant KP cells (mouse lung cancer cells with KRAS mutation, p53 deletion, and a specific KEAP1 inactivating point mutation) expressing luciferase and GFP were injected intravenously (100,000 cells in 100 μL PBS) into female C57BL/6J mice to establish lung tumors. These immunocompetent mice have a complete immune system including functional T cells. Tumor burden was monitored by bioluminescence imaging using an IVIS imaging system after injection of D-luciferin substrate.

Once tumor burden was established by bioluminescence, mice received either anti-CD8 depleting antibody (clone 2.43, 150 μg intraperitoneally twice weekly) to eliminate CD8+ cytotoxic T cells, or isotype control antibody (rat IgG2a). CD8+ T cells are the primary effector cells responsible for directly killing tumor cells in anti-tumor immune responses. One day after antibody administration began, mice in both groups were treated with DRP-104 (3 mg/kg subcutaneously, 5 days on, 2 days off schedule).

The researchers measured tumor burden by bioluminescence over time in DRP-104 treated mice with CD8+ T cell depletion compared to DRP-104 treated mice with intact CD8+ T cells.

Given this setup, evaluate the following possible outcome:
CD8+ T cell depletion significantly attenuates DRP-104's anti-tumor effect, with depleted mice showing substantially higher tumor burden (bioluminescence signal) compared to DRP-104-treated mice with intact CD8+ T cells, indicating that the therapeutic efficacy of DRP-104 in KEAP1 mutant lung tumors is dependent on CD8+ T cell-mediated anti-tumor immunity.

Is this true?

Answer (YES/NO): YES